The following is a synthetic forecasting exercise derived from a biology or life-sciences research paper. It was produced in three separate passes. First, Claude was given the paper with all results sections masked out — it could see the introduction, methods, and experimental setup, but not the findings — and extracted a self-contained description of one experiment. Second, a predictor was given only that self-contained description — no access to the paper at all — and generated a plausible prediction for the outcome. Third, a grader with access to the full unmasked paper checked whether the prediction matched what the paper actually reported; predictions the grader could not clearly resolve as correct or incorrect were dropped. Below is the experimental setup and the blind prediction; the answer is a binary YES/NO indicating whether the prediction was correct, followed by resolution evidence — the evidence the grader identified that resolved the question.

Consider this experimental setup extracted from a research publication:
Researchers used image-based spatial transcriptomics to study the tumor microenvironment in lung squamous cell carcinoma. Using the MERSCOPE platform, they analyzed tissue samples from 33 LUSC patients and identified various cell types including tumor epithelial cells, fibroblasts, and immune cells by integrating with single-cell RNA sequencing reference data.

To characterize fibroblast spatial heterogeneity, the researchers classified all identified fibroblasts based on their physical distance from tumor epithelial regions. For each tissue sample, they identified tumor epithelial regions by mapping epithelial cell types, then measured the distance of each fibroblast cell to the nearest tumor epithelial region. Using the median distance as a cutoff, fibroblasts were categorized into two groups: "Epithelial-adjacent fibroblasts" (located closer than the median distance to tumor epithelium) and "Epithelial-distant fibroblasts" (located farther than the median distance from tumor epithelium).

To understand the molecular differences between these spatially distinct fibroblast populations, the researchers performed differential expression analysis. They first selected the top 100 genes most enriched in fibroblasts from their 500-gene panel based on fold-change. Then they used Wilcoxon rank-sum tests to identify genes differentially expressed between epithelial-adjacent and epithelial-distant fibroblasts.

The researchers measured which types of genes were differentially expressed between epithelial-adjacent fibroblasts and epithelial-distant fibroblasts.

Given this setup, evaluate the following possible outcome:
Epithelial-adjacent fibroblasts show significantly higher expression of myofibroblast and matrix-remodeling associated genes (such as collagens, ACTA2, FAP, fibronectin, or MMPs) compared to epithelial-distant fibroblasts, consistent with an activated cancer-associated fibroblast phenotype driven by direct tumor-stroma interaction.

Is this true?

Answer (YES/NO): YES